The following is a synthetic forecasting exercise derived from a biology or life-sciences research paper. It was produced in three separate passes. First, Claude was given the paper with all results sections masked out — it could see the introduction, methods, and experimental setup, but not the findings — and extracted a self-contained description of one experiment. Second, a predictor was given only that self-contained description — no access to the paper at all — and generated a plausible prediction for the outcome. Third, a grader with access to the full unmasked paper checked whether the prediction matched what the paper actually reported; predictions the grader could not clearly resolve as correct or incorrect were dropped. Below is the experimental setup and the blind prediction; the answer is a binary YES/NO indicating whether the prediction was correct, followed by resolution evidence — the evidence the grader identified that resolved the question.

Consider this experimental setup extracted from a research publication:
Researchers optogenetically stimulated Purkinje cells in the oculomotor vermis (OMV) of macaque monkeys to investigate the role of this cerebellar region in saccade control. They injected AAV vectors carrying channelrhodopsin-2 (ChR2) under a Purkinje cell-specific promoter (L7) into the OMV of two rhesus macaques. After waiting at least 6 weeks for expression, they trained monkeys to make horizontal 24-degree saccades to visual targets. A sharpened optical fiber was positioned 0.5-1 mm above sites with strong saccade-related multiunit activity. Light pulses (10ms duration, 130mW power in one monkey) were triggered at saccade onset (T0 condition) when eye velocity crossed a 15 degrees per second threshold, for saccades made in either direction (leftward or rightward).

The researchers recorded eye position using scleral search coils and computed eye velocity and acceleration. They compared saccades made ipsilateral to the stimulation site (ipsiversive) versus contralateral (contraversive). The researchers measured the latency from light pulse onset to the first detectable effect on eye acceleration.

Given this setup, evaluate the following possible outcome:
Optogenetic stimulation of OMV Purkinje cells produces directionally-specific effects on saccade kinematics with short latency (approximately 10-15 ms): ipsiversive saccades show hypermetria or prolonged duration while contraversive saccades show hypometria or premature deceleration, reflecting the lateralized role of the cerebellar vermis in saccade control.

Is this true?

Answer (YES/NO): NO